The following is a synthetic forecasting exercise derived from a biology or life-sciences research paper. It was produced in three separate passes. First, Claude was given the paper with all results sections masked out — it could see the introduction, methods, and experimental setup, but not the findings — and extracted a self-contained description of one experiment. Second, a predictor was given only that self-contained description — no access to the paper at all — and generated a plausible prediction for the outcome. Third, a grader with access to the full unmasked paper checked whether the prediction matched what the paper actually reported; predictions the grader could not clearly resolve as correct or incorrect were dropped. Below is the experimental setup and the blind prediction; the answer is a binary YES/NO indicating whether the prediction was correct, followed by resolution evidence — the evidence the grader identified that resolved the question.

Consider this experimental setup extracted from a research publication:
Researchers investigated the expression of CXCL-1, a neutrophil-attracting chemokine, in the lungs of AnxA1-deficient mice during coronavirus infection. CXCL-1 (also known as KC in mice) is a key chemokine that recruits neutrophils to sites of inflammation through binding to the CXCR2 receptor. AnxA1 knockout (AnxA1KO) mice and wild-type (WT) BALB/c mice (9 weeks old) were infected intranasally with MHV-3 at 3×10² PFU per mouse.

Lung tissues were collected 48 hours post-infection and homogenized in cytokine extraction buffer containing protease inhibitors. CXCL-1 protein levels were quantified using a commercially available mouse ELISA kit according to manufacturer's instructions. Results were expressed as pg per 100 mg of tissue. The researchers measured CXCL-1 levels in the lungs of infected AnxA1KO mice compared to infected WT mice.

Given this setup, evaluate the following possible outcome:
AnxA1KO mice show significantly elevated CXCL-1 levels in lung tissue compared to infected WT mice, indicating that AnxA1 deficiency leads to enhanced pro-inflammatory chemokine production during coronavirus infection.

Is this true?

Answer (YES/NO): YES